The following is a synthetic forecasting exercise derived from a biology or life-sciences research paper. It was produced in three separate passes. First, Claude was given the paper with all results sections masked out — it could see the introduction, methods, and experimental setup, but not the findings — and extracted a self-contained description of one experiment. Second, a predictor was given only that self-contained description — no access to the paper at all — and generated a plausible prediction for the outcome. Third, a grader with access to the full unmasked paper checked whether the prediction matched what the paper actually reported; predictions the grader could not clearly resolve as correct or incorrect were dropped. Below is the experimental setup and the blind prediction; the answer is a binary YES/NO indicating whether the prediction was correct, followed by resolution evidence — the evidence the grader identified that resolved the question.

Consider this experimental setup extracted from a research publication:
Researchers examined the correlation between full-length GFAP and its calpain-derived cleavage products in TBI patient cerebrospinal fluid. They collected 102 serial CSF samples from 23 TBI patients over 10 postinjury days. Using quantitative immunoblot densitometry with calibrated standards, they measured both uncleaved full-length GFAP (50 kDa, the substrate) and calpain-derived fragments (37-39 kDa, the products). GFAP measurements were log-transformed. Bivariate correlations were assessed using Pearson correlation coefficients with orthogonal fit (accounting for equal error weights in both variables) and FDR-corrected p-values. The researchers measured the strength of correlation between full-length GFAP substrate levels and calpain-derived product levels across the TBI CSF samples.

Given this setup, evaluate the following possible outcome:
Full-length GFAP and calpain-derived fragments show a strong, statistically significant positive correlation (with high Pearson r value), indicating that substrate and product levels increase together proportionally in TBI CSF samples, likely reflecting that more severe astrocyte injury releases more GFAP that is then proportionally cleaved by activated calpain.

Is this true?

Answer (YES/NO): YES